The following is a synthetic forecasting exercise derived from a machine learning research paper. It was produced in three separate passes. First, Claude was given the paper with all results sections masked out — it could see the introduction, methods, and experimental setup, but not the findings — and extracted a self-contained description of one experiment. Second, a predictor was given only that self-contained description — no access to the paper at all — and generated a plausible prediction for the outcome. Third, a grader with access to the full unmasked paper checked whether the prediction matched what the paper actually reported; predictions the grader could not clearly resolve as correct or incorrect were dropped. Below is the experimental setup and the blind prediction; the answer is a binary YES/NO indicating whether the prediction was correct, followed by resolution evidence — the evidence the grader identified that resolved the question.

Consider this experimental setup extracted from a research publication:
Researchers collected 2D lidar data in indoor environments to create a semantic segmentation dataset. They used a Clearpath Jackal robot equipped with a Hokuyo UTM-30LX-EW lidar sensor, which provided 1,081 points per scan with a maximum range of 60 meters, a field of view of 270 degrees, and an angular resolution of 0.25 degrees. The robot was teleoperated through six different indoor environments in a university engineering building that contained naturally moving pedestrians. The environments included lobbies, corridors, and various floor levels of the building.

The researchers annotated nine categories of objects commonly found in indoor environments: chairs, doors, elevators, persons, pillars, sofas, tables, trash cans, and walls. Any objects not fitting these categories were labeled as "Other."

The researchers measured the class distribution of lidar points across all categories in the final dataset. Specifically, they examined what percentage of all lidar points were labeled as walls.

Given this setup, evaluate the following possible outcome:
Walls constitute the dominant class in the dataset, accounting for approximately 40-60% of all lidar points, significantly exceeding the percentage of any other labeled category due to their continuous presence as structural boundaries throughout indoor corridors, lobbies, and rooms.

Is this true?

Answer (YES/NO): YES